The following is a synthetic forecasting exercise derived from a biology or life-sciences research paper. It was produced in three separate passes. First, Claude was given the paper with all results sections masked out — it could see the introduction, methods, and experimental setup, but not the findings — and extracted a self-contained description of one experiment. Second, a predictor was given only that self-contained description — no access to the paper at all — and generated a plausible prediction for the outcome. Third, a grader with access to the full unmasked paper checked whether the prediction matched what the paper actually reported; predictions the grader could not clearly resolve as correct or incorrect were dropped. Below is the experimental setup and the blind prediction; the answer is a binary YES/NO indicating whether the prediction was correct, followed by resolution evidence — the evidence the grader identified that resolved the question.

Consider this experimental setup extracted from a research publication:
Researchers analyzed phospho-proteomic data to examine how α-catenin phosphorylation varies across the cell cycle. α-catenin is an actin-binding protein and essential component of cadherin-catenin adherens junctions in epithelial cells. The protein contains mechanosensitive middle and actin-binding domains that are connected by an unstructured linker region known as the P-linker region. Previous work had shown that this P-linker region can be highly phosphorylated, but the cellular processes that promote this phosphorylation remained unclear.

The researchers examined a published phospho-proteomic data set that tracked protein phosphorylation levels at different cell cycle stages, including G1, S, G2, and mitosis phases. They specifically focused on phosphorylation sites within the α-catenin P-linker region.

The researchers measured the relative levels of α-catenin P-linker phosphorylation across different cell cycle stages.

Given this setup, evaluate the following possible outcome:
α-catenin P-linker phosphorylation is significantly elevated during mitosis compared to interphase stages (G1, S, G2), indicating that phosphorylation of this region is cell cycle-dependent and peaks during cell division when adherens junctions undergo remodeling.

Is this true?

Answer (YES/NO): YES